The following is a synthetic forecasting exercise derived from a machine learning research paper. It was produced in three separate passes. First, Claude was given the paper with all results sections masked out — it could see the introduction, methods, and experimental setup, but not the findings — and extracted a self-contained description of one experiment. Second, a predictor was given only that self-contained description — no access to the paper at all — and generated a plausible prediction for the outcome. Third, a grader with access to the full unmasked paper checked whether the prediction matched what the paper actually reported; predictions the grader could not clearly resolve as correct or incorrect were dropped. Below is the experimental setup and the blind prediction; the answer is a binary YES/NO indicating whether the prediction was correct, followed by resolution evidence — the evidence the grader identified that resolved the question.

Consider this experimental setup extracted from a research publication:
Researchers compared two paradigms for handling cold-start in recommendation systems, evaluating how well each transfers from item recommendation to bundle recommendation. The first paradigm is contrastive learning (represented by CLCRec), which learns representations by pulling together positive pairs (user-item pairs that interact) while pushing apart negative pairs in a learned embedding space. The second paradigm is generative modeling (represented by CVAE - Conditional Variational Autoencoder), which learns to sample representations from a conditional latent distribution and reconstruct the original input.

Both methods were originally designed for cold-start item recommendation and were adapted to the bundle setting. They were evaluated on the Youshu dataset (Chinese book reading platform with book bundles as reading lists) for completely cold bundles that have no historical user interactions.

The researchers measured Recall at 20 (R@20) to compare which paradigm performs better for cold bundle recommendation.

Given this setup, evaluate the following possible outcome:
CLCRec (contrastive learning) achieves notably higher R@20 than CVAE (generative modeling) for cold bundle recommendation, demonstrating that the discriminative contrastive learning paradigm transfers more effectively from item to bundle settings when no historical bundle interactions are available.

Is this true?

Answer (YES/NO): YES